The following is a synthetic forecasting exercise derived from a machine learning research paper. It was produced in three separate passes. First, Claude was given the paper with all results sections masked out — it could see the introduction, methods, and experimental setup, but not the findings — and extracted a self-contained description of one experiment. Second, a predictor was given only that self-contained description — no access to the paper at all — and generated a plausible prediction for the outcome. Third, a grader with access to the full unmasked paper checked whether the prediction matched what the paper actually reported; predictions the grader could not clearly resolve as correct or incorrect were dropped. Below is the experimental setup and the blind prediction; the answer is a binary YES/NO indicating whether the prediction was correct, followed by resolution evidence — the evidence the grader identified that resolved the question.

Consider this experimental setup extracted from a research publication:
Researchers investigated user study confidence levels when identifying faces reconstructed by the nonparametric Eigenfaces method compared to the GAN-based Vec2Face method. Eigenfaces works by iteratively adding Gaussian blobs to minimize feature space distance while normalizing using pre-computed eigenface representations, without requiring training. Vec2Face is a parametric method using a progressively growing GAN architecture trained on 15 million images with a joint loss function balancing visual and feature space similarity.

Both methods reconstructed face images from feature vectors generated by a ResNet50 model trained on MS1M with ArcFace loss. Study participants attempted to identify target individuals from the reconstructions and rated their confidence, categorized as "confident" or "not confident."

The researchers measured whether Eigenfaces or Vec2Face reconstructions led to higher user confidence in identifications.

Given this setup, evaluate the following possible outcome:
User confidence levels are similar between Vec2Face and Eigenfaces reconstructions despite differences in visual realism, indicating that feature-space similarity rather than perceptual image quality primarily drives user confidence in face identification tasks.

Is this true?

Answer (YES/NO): NO